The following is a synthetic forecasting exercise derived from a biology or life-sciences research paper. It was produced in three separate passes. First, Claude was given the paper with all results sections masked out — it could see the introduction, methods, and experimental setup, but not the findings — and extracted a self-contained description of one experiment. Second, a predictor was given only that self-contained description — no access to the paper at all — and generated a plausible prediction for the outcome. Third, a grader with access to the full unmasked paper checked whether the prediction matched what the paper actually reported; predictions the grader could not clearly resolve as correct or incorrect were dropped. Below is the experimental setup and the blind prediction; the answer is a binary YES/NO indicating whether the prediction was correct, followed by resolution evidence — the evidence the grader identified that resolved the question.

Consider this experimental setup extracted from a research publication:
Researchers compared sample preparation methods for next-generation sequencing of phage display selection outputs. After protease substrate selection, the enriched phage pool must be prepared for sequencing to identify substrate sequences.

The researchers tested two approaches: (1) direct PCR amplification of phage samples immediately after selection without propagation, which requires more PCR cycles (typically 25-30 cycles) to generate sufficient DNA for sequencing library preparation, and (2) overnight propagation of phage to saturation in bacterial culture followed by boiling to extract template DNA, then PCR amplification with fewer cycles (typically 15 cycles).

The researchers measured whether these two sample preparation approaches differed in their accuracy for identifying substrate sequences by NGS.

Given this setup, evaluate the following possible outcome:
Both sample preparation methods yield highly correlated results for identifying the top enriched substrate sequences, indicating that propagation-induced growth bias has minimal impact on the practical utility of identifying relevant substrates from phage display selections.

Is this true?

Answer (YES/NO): NO